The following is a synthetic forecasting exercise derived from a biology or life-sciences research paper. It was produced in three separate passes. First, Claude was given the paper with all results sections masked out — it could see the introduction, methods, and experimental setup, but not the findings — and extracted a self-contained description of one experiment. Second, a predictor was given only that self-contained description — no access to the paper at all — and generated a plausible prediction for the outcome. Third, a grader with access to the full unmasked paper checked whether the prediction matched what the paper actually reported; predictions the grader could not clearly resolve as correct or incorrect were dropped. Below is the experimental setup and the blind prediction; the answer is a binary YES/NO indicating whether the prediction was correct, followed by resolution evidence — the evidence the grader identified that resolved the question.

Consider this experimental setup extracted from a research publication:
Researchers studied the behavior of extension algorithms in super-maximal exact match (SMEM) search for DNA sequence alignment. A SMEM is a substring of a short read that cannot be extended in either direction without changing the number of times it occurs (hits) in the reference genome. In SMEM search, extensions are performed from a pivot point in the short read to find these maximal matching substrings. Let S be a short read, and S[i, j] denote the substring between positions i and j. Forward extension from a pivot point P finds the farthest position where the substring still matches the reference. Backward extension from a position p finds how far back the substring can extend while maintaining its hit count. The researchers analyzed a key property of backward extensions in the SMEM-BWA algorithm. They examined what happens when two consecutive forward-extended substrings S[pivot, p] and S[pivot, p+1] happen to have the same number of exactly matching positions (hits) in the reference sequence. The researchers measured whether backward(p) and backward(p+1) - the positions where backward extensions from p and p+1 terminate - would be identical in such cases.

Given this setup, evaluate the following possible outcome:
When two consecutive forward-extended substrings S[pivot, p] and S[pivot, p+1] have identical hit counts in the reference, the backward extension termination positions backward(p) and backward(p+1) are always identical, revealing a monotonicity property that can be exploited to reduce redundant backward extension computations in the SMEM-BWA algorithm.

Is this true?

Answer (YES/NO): YES